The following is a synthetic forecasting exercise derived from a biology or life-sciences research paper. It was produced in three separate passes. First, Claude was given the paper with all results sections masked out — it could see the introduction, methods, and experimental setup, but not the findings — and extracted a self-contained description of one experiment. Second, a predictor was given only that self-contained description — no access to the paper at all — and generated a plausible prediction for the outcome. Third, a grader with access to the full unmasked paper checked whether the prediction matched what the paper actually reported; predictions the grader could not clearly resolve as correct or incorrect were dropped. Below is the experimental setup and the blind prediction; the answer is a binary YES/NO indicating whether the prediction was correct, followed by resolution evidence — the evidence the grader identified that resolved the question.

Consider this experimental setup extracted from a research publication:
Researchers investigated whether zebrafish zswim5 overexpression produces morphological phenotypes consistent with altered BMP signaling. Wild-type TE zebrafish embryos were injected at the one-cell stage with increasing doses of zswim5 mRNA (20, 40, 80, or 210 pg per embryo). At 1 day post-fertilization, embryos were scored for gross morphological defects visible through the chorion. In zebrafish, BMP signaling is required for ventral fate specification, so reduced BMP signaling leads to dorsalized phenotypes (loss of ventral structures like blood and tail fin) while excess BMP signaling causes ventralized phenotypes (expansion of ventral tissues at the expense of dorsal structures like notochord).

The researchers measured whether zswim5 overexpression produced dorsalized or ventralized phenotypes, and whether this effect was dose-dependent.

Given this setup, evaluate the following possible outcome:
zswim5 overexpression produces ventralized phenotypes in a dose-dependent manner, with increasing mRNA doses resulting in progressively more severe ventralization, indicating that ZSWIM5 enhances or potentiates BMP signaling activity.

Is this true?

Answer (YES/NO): NO